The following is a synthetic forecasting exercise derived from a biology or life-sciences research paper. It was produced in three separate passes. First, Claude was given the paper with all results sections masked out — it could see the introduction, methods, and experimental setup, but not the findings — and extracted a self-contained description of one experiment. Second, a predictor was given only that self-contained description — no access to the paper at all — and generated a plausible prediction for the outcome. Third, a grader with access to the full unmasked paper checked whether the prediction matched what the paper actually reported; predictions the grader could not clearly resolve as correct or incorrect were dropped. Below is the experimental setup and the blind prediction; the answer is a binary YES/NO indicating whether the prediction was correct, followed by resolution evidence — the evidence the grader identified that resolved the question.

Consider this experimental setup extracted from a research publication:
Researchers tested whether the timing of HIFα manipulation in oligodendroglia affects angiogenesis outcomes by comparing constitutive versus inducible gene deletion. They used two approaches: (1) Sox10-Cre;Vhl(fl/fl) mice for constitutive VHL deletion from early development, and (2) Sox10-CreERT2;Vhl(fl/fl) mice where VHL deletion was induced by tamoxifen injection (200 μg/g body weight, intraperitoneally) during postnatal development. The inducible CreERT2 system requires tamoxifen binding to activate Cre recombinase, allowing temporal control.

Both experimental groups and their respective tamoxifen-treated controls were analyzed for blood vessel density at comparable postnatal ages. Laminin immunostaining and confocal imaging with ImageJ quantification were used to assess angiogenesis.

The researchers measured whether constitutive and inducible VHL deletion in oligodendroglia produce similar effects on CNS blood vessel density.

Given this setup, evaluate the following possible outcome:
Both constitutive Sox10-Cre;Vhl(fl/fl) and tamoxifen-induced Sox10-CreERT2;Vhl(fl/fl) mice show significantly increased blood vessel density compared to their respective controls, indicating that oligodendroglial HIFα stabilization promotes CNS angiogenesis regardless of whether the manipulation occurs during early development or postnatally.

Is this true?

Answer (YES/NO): YES